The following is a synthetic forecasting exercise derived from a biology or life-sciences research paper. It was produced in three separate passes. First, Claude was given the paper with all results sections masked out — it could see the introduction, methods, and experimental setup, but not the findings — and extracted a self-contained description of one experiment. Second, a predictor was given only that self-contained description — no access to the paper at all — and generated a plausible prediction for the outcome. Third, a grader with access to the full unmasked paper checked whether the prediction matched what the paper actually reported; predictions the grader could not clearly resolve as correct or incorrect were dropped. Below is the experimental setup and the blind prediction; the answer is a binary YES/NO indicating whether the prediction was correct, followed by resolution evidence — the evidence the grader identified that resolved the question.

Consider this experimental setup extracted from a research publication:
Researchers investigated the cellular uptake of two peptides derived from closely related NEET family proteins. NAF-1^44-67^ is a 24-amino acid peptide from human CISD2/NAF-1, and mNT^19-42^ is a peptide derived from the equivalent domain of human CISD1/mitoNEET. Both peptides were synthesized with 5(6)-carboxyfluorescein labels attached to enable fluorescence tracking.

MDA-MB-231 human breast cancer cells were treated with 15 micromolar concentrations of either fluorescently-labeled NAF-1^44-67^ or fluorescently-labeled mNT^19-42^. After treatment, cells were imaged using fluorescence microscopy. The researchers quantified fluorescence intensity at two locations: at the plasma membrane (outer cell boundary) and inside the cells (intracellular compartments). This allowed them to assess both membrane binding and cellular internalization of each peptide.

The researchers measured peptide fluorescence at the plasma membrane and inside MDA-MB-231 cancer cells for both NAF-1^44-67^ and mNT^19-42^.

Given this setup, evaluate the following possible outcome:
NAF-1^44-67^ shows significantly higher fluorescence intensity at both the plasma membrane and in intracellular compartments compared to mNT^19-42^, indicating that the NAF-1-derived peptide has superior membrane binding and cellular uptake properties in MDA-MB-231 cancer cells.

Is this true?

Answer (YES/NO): YES